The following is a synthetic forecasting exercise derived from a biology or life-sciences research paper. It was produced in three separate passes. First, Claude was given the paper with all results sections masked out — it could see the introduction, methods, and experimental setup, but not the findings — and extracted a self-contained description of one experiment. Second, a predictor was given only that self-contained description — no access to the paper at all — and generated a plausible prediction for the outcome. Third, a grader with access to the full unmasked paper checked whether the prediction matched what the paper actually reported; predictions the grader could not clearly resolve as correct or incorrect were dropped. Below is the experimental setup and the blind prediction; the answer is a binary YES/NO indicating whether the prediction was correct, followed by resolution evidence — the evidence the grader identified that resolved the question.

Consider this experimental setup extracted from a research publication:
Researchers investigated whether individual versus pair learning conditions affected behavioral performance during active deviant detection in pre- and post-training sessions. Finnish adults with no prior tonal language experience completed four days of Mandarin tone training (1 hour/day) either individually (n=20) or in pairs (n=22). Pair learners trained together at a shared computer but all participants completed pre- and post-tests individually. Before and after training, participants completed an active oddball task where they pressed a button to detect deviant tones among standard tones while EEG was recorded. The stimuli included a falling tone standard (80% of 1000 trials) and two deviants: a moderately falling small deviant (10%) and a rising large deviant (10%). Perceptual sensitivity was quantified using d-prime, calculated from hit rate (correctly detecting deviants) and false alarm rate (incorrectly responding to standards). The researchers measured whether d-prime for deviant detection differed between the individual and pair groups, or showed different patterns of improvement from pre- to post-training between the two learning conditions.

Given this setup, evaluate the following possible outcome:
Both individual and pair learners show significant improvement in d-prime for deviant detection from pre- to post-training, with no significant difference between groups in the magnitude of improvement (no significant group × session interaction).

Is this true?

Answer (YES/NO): YES